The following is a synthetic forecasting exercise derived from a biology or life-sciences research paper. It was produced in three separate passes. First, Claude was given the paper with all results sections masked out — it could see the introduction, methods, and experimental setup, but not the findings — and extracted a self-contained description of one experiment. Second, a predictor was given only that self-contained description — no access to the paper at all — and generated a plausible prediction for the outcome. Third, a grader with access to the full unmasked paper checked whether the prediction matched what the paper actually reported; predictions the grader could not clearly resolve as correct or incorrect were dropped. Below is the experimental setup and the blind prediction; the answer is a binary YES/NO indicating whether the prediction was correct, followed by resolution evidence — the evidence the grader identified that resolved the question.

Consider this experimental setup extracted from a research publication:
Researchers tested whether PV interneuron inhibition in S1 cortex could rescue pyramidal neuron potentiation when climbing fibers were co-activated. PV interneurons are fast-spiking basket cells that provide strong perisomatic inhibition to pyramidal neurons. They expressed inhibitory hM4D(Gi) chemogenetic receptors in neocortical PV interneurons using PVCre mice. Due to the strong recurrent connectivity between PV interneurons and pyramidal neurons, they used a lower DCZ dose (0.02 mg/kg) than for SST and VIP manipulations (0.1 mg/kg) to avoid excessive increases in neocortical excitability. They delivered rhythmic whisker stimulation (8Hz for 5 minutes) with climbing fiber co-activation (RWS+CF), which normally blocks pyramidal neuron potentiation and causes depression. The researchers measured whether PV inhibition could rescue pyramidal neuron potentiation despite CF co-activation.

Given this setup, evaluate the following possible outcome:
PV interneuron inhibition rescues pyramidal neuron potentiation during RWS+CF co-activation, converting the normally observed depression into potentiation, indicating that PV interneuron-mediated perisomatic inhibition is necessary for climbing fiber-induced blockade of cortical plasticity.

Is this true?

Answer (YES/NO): YES